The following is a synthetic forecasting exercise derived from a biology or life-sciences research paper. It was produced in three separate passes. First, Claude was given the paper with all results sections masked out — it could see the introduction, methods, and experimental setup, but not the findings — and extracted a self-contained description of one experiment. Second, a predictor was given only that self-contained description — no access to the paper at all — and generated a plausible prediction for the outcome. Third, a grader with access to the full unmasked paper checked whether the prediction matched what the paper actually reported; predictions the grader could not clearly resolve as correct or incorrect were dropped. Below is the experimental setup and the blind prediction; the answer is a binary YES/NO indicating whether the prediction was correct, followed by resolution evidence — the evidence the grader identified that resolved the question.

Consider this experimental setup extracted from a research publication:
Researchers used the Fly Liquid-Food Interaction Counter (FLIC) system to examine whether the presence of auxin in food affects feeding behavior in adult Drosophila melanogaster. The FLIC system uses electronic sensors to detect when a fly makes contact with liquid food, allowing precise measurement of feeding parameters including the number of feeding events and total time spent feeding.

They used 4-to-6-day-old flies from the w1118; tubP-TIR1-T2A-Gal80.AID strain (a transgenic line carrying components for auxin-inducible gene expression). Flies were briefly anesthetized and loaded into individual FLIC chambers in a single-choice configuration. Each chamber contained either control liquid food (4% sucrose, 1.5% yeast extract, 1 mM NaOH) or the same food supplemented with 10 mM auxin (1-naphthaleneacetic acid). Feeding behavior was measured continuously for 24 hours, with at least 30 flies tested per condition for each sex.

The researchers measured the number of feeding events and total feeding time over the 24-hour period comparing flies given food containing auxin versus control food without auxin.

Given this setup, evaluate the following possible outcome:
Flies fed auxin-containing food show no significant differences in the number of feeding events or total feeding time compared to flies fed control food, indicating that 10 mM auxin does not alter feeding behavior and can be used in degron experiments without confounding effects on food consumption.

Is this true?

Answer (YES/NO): NO